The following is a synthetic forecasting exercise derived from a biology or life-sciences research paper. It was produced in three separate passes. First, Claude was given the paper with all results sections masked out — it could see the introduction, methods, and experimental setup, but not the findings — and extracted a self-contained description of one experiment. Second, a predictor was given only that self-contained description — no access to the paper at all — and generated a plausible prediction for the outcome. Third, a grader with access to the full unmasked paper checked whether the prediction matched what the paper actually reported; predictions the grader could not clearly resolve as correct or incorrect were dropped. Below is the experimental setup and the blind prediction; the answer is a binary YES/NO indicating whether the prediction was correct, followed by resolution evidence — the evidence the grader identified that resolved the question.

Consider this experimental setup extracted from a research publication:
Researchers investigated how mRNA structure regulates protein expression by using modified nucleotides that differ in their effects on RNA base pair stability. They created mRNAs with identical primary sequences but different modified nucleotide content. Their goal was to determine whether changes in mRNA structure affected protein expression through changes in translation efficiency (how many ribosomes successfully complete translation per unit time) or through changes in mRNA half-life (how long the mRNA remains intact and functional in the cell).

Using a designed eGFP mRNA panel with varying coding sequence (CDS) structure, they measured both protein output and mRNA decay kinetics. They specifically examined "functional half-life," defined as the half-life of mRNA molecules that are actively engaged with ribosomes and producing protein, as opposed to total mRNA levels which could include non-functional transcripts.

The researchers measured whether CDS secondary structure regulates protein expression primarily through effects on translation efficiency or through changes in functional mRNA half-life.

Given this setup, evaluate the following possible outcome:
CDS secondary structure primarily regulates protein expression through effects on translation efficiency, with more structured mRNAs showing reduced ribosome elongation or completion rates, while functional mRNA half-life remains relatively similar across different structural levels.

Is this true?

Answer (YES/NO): NO